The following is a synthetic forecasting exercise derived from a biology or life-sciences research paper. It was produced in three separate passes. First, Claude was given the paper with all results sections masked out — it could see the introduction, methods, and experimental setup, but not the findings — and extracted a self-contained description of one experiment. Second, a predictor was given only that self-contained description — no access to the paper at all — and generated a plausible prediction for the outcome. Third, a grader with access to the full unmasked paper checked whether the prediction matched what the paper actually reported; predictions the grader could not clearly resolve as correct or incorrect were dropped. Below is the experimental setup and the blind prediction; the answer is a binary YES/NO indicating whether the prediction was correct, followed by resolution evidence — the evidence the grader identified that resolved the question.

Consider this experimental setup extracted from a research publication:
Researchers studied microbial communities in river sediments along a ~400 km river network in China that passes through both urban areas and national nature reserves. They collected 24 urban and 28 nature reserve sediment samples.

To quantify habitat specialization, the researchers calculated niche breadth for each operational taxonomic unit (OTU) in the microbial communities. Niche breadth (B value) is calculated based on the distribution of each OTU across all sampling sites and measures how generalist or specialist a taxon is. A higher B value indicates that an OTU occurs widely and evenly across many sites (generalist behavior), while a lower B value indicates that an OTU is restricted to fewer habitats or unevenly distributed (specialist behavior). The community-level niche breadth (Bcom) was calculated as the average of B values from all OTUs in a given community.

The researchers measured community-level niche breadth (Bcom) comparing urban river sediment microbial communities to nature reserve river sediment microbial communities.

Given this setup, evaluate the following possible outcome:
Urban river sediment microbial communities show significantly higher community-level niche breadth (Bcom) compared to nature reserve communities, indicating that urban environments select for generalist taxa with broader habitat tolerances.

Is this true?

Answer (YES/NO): NO